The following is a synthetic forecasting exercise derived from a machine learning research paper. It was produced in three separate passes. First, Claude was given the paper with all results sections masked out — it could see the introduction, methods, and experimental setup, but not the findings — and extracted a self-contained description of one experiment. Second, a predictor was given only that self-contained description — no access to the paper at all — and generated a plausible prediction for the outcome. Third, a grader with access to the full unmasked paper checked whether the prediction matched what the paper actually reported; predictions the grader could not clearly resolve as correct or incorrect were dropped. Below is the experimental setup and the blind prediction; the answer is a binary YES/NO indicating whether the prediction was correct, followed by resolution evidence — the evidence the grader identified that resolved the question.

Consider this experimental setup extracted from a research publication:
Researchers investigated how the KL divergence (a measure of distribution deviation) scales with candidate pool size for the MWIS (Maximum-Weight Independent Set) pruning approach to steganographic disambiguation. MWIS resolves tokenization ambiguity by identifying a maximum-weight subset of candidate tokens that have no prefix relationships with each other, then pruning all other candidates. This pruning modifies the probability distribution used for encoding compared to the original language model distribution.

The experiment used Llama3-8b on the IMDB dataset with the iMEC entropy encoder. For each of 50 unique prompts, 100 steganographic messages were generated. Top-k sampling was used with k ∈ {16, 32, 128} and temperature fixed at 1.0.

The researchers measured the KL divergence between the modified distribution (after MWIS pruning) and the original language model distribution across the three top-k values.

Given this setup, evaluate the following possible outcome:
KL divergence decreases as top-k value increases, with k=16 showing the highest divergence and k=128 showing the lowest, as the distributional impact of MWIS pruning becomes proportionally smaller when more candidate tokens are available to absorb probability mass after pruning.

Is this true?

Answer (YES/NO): NO